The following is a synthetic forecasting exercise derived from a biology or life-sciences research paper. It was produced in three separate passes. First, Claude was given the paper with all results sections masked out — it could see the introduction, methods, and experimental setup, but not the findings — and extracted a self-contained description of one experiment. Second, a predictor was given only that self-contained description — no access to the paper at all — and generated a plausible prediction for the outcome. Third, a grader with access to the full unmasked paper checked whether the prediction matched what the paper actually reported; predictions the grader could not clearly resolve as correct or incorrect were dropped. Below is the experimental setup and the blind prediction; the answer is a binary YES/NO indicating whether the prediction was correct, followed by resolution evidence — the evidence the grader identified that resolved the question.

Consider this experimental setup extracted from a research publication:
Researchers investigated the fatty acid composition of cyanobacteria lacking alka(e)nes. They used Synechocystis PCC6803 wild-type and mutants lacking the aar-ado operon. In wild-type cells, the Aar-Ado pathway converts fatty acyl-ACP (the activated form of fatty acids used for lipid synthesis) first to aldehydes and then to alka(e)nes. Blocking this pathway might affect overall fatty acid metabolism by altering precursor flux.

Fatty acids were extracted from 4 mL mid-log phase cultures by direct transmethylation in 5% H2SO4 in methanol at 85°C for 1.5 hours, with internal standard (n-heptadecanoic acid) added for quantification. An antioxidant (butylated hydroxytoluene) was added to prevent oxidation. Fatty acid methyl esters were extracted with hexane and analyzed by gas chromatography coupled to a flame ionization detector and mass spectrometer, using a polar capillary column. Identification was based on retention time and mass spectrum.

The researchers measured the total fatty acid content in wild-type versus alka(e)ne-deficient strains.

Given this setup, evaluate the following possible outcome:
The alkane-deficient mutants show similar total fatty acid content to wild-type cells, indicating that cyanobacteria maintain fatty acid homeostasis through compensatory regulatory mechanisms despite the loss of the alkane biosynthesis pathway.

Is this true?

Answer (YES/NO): NO